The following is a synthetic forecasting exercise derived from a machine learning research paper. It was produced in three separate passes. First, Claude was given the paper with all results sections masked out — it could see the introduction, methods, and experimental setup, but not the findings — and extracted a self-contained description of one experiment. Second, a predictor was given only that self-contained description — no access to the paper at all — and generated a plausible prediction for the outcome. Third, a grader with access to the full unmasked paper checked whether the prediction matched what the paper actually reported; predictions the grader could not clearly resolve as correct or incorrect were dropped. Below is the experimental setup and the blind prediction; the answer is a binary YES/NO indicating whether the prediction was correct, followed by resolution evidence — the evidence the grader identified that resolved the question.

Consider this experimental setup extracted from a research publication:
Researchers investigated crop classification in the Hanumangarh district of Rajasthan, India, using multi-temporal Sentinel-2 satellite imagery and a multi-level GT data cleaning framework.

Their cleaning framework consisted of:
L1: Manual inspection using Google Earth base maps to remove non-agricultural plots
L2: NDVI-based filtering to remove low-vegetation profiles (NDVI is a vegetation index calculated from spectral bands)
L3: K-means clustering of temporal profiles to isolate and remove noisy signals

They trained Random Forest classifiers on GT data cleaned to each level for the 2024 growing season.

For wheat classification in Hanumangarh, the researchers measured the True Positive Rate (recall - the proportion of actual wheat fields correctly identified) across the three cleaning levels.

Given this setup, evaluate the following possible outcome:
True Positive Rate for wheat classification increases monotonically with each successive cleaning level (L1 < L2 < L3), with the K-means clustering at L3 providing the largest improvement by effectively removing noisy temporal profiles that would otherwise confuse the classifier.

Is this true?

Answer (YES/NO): YES